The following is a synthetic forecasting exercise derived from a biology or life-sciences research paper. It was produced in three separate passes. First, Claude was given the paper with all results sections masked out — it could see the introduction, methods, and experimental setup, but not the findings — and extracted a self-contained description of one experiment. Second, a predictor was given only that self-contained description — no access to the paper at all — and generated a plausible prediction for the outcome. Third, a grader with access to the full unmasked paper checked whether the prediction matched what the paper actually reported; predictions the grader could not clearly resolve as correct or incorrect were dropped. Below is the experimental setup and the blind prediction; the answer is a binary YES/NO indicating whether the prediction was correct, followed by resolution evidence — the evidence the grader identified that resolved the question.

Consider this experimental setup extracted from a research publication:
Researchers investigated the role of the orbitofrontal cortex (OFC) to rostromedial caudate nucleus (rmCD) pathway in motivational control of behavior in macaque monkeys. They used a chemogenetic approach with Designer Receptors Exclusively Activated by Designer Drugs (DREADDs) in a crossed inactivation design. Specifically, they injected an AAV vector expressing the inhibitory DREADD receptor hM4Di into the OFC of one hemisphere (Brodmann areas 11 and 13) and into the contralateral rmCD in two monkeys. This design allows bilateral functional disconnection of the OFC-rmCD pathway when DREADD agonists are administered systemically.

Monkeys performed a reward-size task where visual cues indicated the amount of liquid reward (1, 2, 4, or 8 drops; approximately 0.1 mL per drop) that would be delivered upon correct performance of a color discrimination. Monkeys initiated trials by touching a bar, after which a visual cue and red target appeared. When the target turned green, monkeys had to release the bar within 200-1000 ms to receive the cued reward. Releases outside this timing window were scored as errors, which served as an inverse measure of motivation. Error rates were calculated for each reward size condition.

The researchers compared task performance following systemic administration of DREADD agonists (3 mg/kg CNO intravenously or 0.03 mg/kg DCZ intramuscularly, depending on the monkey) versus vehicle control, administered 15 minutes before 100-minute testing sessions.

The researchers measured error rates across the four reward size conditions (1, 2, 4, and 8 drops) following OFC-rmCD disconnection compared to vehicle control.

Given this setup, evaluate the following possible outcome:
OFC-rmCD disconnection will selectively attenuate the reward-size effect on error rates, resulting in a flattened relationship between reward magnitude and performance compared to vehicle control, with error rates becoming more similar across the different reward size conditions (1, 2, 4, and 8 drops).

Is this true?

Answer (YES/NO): YES